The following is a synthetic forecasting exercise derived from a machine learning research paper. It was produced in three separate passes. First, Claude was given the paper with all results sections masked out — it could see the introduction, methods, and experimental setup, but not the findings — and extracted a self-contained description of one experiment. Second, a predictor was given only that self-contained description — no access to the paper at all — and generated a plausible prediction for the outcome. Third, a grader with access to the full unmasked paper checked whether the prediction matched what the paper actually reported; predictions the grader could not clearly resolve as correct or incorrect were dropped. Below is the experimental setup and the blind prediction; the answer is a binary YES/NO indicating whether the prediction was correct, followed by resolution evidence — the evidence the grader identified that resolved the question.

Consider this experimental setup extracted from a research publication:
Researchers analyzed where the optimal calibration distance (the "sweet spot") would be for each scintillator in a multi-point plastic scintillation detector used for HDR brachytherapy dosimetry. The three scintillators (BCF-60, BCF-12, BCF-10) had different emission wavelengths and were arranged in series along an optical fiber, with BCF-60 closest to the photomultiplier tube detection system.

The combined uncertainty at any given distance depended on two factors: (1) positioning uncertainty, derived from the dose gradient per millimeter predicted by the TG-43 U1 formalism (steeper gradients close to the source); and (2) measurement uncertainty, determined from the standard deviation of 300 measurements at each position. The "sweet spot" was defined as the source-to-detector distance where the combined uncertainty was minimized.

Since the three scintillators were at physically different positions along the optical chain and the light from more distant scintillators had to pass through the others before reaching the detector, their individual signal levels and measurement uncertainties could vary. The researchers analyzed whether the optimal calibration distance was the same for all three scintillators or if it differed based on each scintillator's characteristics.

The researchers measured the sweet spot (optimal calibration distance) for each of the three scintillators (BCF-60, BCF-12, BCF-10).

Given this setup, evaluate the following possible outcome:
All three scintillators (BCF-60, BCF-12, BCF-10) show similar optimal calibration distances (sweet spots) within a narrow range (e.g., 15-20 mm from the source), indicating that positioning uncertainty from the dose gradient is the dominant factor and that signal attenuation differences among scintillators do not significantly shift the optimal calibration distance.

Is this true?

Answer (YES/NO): YES